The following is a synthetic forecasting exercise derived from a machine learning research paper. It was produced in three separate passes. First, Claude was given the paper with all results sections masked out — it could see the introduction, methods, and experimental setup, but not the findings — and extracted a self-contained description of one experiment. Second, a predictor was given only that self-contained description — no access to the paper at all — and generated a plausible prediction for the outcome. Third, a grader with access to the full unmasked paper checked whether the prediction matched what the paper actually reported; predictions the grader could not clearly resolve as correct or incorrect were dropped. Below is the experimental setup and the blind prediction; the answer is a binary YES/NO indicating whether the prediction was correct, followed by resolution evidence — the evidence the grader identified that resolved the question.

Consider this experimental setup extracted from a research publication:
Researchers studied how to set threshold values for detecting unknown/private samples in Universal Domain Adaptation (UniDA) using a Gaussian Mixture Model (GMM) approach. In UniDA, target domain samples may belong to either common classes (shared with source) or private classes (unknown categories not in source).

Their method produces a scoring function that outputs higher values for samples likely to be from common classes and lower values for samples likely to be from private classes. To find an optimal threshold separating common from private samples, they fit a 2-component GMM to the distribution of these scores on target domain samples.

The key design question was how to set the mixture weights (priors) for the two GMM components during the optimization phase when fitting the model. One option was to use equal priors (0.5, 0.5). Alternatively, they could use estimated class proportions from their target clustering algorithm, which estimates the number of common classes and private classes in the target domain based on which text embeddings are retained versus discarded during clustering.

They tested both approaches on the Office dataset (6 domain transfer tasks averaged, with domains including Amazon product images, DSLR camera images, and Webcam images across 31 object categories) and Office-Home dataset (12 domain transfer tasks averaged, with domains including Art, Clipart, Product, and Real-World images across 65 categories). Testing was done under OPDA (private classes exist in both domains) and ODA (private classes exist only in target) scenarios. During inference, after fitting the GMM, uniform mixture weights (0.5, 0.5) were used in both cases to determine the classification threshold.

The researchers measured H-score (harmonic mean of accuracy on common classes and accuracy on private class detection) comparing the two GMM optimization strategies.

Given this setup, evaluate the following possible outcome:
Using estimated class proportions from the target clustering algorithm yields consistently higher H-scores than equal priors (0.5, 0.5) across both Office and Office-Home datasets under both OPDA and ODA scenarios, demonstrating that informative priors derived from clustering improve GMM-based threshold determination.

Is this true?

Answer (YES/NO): NO